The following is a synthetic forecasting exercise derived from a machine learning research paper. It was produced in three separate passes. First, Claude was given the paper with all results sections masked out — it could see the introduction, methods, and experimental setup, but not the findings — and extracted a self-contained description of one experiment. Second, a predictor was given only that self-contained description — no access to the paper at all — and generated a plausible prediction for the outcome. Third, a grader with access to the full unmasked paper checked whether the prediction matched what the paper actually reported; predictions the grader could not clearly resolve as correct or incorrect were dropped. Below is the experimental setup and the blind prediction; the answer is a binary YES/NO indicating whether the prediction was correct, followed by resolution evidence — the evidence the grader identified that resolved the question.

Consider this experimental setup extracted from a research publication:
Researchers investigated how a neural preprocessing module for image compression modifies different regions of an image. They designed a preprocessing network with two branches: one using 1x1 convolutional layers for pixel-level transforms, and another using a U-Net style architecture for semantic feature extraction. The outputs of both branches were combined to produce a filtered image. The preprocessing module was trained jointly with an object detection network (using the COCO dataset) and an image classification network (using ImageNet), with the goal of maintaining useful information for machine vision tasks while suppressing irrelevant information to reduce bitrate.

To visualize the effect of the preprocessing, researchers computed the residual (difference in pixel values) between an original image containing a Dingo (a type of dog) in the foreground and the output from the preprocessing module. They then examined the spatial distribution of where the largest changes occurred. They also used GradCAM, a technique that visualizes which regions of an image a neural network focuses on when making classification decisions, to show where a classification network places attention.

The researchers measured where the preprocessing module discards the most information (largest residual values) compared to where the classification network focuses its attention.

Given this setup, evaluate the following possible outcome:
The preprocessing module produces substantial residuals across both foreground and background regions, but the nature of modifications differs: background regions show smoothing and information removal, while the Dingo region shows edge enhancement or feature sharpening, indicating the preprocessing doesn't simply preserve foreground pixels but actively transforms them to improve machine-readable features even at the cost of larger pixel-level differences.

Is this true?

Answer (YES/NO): NO